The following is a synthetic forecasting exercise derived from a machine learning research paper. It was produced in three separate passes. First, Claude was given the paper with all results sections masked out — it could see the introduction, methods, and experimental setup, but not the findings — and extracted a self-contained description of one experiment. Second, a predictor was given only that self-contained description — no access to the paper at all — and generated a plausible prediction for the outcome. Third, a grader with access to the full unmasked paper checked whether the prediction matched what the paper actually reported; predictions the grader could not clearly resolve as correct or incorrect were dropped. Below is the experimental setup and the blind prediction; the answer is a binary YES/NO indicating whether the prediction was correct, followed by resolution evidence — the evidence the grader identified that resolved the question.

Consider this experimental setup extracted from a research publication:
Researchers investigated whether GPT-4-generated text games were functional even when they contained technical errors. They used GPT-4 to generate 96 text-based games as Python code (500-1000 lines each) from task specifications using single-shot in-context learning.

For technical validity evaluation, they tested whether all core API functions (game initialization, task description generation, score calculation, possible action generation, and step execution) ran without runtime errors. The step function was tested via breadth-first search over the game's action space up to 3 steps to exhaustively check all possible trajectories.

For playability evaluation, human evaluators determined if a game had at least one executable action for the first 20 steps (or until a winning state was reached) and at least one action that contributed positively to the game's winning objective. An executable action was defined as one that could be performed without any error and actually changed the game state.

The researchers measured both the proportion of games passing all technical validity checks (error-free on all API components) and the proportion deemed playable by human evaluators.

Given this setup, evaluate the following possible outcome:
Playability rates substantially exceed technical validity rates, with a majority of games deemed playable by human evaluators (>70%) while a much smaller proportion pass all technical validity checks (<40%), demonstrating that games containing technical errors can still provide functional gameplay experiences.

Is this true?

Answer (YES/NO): YES